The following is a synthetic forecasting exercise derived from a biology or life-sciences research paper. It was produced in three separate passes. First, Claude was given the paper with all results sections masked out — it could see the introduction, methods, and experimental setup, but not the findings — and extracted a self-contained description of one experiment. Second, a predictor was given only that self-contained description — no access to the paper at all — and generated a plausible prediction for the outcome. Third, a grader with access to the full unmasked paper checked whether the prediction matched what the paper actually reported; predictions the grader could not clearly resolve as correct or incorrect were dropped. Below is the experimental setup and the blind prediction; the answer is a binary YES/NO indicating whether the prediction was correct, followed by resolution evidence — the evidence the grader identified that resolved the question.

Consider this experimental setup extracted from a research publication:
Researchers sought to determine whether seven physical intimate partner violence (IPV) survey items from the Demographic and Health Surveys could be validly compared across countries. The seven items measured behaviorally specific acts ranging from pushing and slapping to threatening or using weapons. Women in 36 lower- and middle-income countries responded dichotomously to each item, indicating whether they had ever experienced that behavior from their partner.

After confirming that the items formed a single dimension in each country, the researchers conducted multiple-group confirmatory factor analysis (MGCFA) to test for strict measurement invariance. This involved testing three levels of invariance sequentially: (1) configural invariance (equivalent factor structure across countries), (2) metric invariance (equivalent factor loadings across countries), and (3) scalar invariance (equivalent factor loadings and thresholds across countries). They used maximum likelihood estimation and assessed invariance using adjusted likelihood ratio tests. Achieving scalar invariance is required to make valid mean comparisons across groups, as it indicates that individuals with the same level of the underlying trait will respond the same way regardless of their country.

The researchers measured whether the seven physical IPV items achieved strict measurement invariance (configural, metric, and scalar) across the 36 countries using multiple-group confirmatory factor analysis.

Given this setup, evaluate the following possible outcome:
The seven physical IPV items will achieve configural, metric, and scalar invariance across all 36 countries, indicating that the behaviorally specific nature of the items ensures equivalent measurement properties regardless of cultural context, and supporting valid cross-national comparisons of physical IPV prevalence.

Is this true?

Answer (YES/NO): NO